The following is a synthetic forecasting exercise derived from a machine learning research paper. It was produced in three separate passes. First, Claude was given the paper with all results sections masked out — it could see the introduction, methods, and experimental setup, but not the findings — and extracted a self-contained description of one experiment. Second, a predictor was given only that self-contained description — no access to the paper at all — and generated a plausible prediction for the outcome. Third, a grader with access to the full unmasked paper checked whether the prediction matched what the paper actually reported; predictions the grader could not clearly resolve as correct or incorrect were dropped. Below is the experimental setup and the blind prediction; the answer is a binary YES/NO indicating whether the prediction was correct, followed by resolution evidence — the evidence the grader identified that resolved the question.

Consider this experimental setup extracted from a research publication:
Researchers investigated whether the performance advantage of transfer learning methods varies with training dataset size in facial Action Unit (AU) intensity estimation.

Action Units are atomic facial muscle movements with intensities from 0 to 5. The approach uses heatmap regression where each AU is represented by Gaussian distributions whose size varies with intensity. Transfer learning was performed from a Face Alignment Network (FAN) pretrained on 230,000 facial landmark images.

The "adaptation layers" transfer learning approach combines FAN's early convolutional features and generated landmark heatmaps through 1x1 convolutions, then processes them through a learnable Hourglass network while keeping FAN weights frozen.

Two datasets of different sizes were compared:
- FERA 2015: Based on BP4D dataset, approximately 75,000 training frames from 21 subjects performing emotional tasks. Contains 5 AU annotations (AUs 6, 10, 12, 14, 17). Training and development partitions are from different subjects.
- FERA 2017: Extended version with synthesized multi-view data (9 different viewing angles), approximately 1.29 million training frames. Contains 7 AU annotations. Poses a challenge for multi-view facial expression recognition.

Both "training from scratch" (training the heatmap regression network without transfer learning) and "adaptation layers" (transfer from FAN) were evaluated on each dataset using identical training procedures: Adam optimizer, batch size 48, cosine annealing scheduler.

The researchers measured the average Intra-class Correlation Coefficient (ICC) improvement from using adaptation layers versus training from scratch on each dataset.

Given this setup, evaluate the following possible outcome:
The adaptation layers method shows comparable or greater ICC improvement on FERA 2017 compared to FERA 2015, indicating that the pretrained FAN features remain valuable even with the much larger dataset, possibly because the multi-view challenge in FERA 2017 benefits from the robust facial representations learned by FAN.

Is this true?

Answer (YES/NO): NO